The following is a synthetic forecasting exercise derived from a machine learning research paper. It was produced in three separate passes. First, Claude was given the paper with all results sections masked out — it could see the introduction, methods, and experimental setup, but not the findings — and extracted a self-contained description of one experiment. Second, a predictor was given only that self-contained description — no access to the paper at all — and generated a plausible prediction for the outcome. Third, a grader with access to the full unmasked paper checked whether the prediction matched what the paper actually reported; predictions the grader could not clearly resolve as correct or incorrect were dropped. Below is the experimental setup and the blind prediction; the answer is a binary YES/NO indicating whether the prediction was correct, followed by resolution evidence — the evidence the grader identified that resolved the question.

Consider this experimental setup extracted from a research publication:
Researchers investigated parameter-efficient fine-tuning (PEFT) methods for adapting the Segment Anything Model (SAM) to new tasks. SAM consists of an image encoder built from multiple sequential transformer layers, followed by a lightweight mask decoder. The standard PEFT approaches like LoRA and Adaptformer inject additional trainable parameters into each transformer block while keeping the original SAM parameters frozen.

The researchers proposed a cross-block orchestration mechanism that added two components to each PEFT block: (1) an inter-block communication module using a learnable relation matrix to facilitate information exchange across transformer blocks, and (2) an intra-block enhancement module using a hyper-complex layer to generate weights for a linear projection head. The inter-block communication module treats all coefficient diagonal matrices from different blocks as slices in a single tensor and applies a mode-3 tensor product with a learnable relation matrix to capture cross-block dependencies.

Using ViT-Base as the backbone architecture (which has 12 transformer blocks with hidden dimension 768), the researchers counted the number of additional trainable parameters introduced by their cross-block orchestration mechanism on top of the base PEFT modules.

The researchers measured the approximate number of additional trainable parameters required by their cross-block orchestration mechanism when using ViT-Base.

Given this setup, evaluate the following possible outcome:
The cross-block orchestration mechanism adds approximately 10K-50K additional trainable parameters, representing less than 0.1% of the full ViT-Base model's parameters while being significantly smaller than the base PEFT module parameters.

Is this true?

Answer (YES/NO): NO